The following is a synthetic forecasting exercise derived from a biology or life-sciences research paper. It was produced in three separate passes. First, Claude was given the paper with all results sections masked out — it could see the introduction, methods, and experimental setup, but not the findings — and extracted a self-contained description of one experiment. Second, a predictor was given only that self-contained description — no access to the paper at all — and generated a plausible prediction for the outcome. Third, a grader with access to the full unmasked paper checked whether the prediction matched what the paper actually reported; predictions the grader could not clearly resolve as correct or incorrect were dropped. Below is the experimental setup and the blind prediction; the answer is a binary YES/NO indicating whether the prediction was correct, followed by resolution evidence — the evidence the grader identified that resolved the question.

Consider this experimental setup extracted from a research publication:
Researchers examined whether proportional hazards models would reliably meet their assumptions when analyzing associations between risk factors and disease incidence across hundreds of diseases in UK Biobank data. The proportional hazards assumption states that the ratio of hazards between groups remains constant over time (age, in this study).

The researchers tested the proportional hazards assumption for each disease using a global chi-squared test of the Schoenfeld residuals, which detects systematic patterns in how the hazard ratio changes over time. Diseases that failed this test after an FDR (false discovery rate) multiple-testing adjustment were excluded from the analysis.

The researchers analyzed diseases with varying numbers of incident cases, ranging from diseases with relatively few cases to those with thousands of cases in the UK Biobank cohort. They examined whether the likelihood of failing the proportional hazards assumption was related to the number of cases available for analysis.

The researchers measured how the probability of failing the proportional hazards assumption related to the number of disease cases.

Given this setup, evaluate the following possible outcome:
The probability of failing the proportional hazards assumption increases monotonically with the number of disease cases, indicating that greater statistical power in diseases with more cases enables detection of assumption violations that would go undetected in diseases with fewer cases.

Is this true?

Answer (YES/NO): YES